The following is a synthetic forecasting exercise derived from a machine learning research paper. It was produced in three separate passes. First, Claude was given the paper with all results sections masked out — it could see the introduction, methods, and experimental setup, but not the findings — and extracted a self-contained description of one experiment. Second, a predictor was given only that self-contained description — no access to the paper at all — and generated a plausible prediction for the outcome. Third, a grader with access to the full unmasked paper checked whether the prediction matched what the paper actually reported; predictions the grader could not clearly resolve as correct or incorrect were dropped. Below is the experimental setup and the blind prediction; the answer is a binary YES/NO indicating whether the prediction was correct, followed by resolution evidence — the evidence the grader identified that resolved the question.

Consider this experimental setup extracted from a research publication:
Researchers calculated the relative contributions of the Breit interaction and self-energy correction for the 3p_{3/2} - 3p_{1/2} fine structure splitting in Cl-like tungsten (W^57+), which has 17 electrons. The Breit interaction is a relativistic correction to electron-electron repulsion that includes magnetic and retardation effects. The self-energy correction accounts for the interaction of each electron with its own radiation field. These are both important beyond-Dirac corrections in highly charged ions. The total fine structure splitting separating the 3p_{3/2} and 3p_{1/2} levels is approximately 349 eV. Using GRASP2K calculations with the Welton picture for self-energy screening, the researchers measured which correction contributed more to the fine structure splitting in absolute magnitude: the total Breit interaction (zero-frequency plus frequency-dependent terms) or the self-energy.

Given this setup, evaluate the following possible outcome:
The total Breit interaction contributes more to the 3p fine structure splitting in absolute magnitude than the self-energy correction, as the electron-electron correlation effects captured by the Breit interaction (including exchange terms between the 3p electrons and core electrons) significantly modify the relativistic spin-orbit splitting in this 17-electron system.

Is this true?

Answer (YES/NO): YES